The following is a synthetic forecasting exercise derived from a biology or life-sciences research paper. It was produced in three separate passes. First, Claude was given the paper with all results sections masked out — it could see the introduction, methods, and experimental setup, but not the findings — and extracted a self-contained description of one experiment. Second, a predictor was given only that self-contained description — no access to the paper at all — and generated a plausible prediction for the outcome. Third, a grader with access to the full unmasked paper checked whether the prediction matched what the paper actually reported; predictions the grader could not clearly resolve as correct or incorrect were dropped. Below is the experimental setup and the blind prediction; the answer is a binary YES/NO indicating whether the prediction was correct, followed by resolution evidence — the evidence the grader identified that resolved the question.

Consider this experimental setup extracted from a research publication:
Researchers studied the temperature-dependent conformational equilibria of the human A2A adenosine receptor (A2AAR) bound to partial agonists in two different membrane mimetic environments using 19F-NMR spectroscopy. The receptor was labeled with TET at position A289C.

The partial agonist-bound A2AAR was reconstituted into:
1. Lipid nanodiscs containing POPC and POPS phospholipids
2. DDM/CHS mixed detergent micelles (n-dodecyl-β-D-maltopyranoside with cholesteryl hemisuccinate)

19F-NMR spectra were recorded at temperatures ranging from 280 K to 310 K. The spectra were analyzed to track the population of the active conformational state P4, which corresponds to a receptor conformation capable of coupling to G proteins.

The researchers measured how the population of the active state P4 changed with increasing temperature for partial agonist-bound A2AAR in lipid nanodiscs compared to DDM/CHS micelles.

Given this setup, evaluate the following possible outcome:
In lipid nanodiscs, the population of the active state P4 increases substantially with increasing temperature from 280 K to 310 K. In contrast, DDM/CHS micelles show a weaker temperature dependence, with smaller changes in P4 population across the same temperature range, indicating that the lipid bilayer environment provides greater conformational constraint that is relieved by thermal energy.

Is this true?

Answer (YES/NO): NO